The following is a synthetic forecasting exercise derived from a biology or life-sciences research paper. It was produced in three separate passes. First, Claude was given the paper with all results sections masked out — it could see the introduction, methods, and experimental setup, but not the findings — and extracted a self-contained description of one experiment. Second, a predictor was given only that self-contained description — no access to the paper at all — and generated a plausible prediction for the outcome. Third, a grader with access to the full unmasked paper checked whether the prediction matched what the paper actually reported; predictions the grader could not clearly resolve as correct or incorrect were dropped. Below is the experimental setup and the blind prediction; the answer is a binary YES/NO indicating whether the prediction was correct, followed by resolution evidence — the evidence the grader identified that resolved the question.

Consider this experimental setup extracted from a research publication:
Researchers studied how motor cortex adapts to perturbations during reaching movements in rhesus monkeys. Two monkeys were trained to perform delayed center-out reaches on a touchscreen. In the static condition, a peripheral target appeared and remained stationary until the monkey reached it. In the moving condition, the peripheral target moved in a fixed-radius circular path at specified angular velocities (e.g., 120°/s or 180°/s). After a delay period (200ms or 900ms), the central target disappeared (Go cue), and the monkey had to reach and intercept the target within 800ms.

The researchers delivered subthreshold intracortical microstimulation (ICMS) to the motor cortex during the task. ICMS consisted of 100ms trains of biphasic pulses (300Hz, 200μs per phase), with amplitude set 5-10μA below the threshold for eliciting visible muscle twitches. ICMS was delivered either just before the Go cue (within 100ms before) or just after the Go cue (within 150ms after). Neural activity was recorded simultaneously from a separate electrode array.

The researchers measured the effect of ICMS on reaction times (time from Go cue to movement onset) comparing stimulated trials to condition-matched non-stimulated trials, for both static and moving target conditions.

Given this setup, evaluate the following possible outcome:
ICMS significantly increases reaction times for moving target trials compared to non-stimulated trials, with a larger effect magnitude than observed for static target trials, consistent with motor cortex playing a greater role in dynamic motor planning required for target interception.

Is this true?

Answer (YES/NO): NO